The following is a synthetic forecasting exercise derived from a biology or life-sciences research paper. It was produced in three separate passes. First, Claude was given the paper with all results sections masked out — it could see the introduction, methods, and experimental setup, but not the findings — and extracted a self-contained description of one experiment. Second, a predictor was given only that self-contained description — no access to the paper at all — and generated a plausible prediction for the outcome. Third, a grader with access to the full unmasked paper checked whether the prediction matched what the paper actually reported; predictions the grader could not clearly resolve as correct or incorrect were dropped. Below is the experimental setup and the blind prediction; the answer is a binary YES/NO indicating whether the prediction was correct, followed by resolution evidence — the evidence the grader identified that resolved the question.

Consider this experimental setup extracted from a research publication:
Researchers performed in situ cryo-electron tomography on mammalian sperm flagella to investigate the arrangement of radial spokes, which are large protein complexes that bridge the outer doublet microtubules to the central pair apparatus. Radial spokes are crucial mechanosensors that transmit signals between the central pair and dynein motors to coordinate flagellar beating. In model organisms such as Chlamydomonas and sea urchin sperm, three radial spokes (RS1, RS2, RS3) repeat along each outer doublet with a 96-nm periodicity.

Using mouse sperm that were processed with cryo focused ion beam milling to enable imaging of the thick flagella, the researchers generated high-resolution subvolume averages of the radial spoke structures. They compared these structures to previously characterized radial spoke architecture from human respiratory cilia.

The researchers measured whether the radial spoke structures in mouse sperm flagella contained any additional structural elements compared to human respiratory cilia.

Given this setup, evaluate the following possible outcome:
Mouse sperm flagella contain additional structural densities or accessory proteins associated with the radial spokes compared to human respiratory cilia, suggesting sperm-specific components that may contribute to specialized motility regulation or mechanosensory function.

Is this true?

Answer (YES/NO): YES